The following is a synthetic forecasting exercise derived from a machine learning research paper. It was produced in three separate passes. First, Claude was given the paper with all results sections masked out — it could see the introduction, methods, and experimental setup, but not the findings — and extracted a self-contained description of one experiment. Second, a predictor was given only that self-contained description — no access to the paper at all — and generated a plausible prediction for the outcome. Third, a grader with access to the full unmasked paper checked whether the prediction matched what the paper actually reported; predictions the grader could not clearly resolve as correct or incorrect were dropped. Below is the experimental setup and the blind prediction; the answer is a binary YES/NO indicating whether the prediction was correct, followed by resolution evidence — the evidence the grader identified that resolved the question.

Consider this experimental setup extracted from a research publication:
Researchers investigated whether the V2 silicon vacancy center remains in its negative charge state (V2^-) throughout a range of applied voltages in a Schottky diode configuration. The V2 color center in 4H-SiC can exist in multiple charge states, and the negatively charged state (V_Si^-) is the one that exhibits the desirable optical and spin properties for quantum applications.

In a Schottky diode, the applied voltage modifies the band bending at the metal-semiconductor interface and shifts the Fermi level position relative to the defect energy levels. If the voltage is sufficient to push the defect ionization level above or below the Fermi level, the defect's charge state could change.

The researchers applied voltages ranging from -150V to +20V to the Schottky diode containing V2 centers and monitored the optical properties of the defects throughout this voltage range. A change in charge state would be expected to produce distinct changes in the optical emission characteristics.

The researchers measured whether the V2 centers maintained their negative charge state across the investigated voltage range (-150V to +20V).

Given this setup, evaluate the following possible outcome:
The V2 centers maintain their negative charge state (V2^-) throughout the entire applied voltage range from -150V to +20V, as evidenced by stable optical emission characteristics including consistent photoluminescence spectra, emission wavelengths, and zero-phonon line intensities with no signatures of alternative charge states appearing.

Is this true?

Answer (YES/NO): YES